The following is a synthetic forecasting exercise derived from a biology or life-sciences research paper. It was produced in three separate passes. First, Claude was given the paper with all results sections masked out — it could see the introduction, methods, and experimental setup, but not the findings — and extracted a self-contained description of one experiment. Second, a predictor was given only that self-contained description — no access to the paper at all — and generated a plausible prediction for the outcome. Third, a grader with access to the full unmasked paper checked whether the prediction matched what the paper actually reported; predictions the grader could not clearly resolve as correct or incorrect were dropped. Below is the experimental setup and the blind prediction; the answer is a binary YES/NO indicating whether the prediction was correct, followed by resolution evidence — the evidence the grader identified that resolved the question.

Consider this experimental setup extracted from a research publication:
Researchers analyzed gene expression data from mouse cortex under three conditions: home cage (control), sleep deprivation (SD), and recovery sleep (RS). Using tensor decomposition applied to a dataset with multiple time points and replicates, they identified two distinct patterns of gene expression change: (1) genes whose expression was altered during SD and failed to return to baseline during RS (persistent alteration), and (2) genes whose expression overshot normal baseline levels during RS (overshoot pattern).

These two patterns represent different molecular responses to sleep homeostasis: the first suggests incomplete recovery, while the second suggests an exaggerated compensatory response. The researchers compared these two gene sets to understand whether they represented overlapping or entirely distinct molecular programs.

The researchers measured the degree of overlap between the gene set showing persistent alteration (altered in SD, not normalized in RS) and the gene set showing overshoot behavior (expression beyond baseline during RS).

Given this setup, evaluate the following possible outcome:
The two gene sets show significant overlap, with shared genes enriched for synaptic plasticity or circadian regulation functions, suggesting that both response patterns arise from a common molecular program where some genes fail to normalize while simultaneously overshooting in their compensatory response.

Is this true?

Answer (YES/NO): NO